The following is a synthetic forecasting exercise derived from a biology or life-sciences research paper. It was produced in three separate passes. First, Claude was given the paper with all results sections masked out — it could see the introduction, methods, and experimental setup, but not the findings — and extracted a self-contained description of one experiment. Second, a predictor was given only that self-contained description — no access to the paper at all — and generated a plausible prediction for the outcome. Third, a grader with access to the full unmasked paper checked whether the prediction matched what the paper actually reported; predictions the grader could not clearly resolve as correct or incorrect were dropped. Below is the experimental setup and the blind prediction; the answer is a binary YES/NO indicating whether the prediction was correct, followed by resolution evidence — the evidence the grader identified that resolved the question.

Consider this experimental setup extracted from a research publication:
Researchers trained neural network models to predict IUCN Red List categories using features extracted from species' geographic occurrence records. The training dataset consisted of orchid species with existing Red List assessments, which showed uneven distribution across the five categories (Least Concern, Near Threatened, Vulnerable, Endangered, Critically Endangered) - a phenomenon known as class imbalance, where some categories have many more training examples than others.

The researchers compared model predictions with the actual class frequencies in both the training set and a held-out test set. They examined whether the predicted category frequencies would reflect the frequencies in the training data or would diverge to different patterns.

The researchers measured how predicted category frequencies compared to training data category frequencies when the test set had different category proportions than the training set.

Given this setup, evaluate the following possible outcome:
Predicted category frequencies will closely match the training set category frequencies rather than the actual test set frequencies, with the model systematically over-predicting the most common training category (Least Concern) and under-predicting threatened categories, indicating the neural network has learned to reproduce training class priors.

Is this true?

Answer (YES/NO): NO